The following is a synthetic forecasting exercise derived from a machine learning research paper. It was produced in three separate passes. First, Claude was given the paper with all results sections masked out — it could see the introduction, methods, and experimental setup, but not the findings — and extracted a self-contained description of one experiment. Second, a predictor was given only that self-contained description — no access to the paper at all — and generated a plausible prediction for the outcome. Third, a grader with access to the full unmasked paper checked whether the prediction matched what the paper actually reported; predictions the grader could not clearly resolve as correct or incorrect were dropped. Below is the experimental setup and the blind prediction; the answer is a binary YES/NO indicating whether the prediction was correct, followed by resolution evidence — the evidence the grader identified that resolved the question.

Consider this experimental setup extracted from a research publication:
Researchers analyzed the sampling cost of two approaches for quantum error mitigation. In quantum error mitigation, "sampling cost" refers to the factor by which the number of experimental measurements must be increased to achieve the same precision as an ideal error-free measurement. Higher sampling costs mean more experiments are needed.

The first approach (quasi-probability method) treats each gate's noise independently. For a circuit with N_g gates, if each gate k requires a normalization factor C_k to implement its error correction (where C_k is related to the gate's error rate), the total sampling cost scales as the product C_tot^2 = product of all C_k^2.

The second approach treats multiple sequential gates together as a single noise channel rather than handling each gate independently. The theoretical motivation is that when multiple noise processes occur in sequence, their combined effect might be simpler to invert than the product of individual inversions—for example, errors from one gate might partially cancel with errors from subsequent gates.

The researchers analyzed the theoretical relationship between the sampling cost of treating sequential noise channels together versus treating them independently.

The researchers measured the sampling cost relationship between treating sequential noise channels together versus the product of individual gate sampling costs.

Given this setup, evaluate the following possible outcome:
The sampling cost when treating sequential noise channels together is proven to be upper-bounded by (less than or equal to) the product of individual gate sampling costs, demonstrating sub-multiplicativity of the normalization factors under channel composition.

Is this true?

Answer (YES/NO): YES